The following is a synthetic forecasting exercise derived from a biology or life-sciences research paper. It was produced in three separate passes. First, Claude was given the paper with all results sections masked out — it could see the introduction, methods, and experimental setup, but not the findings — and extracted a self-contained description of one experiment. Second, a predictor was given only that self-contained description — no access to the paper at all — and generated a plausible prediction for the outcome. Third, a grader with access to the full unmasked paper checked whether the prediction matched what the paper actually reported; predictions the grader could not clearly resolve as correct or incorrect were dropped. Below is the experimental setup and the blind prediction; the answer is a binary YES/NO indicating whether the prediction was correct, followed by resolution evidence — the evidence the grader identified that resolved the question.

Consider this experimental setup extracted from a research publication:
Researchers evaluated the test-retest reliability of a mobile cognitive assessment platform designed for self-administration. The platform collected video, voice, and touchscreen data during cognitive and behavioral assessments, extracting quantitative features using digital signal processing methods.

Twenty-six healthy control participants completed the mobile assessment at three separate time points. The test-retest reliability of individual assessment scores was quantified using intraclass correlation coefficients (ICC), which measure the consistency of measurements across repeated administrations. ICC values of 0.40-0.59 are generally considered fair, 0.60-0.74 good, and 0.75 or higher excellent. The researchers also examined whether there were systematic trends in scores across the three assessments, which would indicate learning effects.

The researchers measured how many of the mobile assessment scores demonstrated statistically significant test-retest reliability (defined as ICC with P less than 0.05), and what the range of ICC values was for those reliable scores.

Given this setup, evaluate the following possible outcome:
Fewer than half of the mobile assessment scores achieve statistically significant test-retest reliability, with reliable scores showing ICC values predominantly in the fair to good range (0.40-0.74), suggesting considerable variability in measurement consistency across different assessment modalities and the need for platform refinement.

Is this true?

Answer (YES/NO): NO